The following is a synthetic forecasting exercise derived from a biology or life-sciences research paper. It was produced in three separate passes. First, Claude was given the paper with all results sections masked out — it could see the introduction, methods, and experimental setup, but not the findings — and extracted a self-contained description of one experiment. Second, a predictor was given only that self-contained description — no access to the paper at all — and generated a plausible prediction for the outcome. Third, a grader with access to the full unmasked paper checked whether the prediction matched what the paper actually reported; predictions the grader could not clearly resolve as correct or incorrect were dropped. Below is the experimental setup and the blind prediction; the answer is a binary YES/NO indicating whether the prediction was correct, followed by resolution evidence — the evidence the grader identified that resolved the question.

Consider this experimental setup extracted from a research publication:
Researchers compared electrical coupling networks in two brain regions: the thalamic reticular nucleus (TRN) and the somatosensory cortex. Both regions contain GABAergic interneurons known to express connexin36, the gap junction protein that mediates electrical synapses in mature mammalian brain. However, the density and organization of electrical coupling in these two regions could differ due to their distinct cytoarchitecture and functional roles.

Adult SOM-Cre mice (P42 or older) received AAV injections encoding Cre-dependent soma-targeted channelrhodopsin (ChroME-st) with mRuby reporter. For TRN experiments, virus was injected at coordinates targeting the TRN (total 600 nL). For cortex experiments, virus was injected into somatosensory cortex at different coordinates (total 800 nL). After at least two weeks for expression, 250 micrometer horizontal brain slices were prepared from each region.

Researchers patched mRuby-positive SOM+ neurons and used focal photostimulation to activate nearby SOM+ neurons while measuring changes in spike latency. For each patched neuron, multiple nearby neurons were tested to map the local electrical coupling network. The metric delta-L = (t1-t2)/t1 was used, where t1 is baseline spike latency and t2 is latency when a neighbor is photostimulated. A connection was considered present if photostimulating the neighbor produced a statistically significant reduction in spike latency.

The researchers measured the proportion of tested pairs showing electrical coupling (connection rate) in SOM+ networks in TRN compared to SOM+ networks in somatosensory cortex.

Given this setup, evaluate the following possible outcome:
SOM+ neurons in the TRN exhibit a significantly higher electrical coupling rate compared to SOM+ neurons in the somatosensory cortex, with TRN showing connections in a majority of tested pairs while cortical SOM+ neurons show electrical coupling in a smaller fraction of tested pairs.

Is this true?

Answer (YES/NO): NO